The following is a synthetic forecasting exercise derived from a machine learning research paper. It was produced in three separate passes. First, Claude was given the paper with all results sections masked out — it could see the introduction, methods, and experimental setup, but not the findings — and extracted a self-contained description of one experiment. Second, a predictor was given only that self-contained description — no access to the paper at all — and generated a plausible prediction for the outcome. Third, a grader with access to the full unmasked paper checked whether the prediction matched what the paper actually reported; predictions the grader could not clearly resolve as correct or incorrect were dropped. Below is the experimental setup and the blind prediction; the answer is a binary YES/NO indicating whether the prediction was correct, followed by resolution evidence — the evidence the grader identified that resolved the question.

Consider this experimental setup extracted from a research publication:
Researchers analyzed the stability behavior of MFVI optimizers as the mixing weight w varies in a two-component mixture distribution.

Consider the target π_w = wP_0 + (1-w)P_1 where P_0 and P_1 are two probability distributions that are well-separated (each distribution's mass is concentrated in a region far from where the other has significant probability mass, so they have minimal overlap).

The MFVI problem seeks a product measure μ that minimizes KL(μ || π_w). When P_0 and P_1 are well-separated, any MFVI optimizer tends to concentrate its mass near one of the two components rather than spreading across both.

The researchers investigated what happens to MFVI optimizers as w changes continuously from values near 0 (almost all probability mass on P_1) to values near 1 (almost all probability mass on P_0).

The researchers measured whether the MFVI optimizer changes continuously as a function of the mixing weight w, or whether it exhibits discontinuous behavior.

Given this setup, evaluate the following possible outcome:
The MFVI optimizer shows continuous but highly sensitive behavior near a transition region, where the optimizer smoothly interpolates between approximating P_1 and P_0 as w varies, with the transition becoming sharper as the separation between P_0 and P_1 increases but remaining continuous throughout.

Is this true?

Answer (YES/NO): NO